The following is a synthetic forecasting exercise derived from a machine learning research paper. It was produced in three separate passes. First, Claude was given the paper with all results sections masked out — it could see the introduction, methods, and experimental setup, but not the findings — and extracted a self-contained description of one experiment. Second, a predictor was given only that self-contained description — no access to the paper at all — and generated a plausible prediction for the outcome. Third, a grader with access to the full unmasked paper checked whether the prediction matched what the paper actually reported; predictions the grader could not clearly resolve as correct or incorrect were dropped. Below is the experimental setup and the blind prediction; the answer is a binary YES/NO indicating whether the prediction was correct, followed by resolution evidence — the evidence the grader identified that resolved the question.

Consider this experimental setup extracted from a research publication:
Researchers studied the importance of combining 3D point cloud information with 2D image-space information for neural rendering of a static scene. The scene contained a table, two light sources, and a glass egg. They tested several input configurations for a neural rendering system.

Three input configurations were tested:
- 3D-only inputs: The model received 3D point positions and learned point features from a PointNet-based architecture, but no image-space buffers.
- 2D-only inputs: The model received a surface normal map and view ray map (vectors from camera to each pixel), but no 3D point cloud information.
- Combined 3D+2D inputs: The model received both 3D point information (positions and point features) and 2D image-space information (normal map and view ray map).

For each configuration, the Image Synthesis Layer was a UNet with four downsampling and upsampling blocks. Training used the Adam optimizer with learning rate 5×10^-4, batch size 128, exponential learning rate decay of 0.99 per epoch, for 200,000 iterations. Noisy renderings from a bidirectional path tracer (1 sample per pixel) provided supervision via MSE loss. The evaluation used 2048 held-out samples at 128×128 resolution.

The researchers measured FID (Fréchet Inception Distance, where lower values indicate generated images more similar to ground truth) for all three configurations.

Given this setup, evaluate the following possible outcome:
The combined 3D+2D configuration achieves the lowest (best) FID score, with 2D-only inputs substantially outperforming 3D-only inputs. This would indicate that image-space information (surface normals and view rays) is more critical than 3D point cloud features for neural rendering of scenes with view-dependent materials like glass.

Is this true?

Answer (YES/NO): YES